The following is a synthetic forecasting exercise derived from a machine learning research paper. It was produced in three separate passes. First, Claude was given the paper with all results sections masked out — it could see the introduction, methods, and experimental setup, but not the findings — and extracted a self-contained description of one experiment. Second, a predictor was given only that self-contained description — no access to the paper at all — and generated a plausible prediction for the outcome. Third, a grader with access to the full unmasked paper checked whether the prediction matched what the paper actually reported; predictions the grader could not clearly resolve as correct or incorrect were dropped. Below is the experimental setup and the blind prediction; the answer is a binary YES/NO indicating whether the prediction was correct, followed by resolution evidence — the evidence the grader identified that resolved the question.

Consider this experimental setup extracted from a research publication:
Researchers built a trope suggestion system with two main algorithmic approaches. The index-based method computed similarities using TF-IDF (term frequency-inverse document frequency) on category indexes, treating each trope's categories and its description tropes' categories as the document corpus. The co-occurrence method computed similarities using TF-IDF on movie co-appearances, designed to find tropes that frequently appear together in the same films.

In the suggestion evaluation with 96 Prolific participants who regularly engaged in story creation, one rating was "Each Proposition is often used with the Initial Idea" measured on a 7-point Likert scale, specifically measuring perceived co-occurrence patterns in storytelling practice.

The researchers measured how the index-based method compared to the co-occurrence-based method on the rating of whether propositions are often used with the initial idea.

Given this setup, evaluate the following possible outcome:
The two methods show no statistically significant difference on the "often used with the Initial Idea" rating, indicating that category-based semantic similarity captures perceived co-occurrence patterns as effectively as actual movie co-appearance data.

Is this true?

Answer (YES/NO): NO